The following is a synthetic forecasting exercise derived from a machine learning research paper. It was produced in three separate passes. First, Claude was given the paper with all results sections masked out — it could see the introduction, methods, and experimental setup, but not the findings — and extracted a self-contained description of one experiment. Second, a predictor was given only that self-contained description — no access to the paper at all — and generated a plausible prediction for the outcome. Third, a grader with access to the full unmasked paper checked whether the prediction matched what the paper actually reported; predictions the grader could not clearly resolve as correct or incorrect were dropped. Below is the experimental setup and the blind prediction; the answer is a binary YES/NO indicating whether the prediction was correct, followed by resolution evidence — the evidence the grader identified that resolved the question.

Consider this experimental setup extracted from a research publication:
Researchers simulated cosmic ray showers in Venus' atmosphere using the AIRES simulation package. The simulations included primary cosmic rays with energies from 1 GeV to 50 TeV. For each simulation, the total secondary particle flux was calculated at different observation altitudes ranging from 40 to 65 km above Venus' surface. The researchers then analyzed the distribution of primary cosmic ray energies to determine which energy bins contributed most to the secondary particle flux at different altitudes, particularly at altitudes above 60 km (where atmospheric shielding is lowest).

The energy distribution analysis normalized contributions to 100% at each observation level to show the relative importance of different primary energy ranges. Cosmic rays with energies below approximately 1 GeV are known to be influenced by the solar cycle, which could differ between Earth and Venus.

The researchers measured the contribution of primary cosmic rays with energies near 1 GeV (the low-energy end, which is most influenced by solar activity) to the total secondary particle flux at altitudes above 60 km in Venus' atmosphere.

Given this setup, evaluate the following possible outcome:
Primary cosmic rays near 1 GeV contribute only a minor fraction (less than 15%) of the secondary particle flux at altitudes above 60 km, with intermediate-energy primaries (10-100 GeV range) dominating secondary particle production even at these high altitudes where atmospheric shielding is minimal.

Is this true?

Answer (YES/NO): YES